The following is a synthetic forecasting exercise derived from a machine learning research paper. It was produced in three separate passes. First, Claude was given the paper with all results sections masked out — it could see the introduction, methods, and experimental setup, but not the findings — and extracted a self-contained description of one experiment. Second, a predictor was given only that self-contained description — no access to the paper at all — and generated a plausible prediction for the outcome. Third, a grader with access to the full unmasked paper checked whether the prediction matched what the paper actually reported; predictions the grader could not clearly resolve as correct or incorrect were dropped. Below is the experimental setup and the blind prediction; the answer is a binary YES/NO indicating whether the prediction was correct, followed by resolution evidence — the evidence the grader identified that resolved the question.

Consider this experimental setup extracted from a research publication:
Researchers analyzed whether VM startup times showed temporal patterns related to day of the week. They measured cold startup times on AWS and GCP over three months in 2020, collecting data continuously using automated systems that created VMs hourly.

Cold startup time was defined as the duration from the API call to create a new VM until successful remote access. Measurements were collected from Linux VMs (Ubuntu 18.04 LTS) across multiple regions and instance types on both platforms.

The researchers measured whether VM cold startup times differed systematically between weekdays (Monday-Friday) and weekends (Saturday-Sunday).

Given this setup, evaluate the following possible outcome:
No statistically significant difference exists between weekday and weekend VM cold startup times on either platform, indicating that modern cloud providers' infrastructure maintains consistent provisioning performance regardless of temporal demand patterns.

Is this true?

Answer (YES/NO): NO